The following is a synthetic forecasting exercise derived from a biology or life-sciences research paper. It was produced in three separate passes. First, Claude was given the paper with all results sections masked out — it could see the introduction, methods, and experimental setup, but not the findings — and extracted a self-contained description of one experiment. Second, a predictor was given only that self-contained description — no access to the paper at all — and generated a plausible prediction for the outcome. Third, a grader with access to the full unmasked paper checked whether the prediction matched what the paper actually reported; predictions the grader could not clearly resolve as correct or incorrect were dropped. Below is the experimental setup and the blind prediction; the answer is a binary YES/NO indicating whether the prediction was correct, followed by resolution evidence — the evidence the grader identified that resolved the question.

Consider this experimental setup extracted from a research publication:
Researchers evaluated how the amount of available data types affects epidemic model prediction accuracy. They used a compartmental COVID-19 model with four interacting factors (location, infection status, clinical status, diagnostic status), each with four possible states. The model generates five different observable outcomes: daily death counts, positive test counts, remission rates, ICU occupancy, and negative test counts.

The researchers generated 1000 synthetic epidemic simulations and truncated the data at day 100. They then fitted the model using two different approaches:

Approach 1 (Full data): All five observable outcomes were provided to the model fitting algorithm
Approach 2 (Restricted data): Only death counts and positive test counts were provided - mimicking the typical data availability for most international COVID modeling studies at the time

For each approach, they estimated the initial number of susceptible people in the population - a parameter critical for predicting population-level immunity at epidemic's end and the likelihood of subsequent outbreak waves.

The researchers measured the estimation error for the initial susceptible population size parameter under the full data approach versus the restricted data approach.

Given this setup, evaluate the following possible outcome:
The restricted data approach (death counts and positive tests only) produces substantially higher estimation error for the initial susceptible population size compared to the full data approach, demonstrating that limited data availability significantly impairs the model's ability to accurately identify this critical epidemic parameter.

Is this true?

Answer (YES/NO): NO